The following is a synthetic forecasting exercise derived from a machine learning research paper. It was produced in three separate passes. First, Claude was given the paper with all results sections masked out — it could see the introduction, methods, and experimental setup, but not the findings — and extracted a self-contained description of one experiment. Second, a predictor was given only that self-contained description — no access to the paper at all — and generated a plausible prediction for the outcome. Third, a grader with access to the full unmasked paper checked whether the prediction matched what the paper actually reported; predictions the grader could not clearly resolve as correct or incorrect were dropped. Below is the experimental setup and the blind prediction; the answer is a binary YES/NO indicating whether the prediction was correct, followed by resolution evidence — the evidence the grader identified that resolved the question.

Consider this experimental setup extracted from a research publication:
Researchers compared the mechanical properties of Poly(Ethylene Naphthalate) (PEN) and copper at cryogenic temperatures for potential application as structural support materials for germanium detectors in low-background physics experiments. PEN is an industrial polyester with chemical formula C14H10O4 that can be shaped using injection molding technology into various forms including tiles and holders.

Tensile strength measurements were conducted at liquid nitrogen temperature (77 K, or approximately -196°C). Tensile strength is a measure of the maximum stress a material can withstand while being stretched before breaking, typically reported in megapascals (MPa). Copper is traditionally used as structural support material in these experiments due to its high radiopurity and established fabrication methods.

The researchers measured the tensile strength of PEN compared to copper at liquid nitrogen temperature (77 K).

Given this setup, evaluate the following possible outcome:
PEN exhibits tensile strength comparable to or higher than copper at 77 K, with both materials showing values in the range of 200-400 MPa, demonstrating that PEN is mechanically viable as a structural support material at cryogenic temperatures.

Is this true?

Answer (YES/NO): NO